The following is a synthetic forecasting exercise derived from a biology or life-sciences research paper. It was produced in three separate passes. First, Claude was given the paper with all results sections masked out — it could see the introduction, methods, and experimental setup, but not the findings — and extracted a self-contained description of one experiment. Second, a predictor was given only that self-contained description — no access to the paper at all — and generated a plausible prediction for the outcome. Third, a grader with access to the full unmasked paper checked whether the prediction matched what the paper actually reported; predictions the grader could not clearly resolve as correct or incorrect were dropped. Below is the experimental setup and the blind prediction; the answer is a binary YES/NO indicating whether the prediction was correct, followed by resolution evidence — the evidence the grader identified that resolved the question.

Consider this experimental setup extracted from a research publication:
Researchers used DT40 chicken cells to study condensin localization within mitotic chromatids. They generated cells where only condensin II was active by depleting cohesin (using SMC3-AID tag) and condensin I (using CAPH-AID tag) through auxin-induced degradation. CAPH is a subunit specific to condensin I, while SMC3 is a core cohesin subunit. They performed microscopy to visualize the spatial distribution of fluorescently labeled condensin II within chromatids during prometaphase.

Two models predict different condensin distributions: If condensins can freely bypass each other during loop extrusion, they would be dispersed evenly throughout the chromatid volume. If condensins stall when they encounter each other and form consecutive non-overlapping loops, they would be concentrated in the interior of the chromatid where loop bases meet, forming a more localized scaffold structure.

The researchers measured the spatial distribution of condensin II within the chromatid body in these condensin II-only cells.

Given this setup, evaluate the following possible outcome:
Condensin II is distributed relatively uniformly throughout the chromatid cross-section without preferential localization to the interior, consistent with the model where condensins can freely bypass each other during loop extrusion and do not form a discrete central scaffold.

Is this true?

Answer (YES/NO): NO